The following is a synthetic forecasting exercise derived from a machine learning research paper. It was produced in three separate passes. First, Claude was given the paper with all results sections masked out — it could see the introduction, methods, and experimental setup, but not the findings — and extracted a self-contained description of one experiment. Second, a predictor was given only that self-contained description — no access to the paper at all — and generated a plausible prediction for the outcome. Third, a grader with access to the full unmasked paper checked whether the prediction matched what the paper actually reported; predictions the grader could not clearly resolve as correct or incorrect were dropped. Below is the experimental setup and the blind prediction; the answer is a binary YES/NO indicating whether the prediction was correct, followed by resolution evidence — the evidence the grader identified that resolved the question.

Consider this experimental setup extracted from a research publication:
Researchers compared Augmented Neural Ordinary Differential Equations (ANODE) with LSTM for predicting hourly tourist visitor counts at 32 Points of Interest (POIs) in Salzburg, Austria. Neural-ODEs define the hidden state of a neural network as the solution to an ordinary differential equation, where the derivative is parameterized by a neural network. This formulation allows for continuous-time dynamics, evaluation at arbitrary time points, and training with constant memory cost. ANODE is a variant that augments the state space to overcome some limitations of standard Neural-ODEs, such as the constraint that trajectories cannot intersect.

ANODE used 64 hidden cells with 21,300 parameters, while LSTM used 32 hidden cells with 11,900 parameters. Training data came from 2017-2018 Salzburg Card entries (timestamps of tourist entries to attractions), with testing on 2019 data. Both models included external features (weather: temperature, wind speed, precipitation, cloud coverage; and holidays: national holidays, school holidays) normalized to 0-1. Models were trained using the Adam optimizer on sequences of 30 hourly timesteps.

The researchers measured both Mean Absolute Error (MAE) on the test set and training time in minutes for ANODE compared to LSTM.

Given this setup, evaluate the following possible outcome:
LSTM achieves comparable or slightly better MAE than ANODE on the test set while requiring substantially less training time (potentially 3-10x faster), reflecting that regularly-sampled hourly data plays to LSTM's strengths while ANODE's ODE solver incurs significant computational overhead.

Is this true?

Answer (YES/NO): NO